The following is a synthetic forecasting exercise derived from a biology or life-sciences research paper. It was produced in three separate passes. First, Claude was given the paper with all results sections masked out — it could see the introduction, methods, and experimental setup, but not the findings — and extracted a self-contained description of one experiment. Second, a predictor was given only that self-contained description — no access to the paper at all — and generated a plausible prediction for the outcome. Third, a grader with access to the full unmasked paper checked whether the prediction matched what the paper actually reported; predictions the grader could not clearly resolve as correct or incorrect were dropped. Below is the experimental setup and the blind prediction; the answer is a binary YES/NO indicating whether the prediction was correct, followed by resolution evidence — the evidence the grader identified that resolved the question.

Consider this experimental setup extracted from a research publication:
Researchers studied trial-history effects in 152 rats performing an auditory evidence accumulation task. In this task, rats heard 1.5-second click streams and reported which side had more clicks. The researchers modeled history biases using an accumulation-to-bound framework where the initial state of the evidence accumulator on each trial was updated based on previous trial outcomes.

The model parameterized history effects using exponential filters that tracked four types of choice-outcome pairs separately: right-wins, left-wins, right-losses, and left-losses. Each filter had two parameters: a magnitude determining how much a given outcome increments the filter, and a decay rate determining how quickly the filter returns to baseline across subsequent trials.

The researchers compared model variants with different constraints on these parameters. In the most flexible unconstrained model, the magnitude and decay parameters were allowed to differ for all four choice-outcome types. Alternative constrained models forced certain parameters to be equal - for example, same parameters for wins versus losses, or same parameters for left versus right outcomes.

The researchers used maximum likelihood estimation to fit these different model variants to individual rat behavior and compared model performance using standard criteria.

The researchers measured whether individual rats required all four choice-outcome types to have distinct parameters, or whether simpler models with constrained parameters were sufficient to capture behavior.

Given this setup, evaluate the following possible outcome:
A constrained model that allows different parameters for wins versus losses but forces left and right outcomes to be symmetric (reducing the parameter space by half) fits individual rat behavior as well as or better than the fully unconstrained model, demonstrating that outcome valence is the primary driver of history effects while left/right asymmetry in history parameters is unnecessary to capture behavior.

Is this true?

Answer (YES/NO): NO